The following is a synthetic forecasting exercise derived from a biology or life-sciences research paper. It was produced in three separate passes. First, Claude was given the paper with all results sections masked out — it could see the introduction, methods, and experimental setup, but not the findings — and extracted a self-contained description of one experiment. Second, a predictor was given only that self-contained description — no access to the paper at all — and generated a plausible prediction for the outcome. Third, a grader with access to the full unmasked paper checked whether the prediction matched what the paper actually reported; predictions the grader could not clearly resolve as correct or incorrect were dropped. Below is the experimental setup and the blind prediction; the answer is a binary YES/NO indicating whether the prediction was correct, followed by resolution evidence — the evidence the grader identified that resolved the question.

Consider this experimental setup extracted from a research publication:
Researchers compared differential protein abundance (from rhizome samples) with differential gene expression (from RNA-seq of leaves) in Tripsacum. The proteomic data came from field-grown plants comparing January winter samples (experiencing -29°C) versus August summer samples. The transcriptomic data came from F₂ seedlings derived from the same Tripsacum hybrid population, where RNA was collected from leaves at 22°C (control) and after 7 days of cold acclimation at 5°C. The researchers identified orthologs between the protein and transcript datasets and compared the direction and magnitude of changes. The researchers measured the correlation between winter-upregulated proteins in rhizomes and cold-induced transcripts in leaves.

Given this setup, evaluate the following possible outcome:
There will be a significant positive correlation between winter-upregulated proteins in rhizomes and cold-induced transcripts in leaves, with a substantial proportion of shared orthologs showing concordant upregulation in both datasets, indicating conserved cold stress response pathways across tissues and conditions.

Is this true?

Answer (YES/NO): NO